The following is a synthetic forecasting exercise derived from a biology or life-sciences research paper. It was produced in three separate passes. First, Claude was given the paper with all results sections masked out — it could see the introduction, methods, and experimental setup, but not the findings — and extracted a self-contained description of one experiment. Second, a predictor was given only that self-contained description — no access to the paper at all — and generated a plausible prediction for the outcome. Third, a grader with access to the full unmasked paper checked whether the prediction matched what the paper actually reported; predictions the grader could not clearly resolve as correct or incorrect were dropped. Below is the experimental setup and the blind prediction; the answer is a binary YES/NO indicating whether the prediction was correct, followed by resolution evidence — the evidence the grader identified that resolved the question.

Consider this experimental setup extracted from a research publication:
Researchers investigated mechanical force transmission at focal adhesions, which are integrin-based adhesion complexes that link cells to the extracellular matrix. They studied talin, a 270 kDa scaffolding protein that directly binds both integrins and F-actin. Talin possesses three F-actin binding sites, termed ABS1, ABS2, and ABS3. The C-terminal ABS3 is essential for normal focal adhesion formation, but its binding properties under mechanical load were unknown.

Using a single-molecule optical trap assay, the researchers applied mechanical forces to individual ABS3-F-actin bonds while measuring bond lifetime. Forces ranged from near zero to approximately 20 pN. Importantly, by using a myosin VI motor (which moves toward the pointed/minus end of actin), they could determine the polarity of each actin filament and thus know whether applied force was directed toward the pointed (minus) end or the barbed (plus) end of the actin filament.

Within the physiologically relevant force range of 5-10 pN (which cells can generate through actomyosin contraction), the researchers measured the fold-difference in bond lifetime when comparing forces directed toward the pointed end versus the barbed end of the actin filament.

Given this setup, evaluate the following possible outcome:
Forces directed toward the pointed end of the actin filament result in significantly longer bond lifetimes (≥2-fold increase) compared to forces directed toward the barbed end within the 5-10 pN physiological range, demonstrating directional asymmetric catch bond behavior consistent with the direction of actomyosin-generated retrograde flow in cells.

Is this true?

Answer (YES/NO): YES